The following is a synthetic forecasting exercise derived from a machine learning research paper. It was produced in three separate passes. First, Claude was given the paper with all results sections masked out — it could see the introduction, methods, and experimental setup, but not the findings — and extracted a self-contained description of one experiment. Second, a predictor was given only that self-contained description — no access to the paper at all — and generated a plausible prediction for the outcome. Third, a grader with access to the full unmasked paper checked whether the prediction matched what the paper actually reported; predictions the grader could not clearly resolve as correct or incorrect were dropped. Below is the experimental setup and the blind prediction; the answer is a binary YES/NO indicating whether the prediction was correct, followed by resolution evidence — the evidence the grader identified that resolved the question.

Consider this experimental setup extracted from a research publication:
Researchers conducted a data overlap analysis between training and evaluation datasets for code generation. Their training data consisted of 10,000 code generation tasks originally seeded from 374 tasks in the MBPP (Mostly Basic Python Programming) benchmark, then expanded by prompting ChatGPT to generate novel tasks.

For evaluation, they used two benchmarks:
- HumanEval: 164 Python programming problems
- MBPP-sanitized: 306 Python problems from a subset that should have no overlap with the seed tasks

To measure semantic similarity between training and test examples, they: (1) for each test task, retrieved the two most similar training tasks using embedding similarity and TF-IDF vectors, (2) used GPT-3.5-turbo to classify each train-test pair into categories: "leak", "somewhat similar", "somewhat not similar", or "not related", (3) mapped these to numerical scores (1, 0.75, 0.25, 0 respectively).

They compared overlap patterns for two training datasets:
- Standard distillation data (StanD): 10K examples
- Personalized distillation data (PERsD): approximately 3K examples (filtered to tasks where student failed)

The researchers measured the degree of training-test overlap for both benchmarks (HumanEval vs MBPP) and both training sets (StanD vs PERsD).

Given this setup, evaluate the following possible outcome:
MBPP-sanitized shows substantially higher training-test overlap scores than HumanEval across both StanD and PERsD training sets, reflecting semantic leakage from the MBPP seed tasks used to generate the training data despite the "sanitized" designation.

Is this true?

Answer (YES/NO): YES